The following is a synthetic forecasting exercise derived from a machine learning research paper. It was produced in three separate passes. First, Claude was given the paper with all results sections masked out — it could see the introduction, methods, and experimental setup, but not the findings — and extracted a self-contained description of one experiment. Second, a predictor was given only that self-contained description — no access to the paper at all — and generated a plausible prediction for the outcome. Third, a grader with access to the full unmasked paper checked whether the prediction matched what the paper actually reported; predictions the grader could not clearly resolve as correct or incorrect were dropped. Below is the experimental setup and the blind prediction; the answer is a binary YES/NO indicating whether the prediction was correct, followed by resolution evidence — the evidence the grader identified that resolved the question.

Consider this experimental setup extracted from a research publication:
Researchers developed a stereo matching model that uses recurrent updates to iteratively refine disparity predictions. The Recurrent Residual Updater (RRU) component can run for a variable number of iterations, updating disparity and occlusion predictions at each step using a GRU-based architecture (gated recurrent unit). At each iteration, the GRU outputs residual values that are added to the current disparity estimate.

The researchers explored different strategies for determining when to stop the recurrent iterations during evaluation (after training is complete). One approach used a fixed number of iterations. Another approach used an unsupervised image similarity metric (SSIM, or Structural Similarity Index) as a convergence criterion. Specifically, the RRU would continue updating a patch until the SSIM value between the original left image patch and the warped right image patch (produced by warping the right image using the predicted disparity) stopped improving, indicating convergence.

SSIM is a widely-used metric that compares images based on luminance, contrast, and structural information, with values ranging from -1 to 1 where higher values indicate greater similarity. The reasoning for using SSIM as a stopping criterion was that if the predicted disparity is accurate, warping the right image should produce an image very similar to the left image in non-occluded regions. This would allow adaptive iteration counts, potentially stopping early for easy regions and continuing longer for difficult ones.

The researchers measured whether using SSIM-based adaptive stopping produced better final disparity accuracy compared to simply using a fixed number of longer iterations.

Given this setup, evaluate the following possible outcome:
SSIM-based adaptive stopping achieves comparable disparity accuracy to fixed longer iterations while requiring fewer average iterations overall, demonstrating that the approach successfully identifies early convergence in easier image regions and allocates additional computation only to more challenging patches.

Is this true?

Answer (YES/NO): NO